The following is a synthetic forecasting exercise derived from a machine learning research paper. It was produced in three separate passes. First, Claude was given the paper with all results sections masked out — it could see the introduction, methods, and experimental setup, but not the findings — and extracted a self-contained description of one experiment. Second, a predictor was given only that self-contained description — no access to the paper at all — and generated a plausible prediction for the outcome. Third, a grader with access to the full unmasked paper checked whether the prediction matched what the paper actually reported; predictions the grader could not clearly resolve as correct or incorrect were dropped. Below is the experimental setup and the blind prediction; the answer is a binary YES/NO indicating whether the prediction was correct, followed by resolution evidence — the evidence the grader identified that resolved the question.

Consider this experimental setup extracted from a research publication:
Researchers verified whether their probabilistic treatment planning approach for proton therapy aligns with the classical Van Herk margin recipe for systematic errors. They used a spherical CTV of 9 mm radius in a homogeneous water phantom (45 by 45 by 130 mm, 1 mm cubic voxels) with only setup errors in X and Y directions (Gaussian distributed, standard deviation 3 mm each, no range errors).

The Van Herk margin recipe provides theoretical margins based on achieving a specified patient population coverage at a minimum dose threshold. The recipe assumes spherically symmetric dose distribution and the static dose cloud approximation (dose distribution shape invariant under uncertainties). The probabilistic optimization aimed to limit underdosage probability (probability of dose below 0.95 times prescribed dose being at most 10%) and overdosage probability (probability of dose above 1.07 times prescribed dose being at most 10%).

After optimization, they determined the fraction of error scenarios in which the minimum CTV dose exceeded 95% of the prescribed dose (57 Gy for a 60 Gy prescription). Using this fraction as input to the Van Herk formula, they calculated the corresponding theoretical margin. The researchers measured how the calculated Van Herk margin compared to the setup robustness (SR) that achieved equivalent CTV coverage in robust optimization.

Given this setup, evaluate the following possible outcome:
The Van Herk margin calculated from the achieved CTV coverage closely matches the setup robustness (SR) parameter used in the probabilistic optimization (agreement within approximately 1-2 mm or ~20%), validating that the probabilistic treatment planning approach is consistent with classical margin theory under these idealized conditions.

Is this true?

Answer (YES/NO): YES